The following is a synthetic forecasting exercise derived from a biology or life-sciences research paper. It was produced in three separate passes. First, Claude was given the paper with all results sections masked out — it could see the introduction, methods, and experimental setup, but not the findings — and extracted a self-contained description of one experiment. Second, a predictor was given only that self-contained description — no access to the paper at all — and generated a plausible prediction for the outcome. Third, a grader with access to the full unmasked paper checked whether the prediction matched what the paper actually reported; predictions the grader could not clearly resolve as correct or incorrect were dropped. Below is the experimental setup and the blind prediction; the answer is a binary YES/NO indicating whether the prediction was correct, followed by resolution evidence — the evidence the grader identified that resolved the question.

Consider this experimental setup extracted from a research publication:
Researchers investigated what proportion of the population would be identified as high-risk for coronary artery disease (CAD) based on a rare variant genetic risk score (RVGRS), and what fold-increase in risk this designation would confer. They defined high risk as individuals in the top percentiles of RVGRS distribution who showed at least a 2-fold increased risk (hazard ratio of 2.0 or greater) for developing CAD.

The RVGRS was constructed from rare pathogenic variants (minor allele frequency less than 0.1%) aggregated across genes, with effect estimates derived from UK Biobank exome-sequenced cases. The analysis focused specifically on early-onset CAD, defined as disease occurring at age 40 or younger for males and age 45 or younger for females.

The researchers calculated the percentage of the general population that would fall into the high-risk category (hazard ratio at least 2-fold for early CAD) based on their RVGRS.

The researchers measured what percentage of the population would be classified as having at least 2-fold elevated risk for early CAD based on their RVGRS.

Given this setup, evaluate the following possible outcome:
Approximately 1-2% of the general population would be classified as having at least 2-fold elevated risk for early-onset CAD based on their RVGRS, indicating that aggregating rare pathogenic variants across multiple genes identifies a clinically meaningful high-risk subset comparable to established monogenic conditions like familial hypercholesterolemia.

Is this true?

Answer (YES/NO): YES